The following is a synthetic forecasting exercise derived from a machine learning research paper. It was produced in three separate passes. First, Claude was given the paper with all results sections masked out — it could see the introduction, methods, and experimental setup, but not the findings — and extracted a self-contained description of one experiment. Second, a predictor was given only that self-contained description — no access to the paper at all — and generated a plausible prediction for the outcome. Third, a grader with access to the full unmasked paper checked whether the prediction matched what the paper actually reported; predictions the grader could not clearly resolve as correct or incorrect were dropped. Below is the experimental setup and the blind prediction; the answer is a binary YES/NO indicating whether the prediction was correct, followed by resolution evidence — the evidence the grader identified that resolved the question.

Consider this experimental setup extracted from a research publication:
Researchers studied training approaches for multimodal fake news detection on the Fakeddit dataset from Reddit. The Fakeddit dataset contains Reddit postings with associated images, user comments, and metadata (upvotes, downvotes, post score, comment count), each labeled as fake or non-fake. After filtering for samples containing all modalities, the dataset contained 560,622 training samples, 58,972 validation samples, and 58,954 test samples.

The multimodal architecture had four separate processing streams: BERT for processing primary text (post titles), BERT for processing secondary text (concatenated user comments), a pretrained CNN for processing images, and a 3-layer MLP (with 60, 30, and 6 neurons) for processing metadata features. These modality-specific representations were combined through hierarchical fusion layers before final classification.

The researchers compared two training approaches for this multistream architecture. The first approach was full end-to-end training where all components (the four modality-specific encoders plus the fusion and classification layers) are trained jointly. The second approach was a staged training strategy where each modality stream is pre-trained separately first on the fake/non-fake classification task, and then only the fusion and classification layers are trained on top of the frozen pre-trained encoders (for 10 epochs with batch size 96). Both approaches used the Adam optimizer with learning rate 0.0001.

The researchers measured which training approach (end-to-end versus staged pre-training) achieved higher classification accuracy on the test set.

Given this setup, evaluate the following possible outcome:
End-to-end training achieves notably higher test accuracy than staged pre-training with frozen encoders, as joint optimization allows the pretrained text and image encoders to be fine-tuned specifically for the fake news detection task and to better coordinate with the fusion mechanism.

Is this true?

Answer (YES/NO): NO